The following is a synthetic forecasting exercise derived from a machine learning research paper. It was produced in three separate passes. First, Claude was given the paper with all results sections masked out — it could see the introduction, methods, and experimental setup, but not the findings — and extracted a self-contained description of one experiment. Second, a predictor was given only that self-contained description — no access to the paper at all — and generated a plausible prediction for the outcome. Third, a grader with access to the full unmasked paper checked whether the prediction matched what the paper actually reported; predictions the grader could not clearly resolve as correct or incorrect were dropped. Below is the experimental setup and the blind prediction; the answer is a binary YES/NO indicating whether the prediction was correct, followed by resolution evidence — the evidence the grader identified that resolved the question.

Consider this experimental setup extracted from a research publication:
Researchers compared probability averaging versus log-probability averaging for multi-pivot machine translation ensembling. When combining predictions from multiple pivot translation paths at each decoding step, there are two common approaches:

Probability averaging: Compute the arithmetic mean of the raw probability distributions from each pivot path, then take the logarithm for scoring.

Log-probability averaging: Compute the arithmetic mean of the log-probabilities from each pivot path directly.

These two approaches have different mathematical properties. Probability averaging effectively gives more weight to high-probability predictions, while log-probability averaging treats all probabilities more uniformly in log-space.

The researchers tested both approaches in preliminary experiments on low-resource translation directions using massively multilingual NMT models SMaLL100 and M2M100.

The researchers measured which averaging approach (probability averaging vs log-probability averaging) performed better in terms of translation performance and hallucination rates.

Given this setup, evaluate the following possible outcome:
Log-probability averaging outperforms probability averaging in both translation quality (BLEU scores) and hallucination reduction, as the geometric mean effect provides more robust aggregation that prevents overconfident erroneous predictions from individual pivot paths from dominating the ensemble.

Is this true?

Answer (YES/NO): NO